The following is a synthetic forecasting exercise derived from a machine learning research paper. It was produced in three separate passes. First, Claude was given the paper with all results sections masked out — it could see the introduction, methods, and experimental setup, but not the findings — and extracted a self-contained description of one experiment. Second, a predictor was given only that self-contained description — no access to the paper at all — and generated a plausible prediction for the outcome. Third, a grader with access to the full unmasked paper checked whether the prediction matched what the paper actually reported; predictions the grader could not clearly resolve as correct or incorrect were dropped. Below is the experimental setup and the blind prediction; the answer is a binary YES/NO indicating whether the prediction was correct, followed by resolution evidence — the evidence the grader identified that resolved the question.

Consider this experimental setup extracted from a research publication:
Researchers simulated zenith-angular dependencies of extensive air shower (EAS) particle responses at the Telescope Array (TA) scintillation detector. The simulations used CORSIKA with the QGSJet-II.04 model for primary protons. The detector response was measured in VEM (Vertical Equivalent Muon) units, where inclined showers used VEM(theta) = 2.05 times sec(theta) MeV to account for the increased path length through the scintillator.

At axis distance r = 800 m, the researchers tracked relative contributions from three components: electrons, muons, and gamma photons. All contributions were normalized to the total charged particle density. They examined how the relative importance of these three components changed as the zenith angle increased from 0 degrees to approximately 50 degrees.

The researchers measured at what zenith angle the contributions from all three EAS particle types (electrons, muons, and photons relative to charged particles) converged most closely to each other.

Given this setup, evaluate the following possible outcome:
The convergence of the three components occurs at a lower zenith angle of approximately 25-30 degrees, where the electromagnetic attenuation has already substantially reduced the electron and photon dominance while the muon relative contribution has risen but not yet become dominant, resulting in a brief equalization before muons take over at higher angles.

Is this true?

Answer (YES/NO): NO